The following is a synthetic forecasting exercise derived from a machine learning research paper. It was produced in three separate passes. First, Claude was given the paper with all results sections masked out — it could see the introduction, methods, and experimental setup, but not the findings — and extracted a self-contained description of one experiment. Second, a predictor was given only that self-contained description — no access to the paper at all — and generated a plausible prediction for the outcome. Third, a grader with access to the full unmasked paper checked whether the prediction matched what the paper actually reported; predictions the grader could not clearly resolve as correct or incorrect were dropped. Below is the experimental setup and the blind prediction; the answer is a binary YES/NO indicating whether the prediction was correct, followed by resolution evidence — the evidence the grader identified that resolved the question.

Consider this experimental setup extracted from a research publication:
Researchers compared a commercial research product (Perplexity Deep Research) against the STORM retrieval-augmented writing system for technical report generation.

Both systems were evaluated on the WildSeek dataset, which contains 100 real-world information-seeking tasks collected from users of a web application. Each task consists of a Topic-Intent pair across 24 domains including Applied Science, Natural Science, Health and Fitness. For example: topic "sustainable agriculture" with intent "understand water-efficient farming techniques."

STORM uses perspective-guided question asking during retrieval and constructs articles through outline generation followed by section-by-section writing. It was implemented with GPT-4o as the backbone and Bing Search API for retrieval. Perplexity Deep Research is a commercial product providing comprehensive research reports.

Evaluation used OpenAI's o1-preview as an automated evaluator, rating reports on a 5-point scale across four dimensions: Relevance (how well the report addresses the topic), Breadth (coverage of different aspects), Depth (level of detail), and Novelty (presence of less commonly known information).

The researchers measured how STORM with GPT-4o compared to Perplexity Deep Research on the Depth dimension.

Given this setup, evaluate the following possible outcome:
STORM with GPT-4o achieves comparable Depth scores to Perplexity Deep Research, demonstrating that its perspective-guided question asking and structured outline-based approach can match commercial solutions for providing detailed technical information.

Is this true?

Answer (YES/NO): NO